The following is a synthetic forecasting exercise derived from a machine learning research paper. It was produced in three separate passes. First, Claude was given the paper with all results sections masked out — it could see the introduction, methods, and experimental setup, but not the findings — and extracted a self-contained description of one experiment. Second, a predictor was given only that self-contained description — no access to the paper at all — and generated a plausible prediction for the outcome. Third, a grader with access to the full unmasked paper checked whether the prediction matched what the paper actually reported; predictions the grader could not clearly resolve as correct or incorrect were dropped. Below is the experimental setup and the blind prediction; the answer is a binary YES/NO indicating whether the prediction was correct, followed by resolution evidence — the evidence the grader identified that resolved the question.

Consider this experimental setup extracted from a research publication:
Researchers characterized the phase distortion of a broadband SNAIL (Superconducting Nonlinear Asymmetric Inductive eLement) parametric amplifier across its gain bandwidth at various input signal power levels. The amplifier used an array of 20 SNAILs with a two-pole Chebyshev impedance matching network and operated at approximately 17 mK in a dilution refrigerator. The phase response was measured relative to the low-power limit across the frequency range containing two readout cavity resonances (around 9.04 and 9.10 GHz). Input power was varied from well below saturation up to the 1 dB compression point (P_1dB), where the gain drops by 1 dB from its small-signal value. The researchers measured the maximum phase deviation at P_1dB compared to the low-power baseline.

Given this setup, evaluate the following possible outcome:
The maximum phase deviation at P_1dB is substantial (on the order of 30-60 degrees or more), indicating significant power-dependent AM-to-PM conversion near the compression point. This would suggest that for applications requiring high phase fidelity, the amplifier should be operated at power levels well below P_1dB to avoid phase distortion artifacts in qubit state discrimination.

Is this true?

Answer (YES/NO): NO